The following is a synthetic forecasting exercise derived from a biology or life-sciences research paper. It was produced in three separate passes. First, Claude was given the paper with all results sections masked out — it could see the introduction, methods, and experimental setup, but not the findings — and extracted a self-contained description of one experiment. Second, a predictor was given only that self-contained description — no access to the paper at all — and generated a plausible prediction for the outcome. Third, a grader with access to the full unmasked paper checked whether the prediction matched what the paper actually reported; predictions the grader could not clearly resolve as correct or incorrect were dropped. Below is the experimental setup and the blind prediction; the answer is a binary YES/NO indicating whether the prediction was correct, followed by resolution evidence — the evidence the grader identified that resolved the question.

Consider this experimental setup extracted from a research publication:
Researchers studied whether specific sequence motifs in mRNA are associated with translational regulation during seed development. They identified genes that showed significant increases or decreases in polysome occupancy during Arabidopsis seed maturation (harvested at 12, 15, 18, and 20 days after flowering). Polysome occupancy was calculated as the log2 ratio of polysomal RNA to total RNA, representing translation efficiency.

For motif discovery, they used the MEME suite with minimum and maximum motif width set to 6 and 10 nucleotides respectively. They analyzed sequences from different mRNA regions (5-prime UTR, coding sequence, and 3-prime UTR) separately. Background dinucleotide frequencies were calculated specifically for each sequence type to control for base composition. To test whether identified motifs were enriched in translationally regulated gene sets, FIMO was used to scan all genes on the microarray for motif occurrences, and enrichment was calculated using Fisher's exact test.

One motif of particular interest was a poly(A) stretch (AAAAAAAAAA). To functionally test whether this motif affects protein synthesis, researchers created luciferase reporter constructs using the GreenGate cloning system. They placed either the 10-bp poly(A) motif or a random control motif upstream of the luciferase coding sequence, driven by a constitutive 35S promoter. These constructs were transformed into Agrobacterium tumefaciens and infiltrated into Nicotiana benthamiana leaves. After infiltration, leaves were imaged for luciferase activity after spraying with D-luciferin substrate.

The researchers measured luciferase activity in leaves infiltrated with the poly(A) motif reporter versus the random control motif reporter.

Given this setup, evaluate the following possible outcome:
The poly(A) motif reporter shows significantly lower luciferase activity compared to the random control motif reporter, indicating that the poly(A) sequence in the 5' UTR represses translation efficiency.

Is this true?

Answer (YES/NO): NO